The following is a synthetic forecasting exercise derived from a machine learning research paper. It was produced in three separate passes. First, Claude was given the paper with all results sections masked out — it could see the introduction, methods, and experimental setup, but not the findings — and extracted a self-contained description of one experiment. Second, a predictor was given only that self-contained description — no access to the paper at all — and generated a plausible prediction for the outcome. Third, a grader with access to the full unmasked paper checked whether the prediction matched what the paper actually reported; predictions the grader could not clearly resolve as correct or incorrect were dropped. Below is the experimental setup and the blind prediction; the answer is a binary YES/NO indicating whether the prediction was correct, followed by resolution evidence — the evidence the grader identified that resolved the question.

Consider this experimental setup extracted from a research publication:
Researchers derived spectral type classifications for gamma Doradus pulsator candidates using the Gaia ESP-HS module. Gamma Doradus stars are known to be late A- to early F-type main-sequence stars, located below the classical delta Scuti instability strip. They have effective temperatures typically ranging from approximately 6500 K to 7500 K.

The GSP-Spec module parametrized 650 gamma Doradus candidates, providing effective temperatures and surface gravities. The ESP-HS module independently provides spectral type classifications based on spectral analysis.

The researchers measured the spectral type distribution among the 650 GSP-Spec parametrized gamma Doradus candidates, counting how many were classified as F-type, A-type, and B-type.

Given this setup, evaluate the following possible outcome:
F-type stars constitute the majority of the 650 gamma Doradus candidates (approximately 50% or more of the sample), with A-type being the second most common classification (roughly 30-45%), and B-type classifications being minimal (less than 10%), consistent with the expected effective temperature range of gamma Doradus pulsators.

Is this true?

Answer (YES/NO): NO